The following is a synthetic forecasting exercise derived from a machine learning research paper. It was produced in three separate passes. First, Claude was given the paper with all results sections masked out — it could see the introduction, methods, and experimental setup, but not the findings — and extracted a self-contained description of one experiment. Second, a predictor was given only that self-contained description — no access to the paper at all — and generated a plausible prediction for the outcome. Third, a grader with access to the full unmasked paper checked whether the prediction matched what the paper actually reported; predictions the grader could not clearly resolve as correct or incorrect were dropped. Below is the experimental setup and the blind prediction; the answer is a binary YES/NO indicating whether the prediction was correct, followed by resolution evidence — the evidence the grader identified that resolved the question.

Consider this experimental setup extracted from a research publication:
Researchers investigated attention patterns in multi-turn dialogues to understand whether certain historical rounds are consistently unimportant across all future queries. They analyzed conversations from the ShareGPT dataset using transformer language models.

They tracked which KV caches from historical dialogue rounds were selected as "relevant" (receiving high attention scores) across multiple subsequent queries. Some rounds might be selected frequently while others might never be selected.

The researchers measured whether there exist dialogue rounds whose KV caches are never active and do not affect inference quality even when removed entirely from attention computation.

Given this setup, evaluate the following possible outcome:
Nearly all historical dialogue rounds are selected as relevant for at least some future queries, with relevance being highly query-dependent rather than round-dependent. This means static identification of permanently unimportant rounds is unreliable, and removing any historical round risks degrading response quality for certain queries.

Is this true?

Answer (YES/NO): NO